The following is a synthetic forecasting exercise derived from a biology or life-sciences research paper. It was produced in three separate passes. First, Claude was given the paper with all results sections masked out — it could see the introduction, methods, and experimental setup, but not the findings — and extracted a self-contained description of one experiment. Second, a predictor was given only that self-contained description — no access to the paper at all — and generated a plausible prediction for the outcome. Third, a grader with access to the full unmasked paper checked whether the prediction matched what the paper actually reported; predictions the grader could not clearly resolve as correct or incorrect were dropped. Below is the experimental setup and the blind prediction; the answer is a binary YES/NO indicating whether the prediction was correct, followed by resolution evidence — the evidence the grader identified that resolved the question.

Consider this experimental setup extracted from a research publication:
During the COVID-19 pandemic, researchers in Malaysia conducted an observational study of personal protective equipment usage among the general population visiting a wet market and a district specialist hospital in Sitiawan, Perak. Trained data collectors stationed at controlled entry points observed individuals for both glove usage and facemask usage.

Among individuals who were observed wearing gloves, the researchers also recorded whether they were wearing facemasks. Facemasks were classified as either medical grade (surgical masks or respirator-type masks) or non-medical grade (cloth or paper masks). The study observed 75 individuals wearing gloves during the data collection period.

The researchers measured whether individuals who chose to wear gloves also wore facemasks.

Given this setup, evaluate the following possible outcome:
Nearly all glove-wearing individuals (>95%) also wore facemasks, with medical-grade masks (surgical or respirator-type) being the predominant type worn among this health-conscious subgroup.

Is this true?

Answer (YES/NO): YES